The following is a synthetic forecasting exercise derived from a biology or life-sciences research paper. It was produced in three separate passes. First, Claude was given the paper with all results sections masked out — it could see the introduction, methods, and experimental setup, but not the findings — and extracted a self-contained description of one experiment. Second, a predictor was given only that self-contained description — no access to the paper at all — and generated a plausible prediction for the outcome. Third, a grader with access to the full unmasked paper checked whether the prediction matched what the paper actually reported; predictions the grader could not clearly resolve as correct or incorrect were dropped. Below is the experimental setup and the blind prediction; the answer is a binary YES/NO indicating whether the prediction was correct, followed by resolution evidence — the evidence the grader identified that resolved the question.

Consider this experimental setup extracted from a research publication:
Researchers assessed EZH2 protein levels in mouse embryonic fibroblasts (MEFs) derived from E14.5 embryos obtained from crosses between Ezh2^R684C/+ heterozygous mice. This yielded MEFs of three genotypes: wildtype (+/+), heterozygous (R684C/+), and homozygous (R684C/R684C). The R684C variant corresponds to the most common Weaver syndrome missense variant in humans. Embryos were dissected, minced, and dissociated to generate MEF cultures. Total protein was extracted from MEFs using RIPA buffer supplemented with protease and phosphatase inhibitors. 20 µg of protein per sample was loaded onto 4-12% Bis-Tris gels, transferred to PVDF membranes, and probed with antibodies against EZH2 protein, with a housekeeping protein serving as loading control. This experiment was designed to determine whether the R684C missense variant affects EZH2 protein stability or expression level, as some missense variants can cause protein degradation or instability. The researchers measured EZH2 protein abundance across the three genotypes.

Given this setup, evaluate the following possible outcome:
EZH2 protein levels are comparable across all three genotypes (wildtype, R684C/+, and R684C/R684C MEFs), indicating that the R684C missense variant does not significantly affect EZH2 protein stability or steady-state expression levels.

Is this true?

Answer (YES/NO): YES